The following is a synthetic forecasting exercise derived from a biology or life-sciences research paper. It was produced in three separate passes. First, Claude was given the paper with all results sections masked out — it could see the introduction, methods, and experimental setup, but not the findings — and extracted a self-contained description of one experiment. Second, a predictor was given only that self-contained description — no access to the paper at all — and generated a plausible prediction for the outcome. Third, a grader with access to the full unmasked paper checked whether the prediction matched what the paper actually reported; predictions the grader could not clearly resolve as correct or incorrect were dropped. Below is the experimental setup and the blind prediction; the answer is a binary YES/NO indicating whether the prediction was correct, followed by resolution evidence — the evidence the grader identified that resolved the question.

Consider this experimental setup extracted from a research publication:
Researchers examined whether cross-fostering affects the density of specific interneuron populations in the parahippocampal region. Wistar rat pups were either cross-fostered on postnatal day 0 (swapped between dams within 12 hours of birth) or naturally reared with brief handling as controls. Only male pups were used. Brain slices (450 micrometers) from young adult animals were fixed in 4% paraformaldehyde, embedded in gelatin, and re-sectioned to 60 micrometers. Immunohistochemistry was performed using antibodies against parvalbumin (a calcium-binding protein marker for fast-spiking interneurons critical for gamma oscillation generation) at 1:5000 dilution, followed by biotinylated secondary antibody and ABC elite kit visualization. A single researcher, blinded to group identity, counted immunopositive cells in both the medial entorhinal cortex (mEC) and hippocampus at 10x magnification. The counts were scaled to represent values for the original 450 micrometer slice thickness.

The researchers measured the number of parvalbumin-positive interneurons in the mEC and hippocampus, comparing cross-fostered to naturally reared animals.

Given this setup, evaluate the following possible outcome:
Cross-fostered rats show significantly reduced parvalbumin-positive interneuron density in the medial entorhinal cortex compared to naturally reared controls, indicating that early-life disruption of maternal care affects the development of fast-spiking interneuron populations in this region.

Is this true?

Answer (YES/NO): NO